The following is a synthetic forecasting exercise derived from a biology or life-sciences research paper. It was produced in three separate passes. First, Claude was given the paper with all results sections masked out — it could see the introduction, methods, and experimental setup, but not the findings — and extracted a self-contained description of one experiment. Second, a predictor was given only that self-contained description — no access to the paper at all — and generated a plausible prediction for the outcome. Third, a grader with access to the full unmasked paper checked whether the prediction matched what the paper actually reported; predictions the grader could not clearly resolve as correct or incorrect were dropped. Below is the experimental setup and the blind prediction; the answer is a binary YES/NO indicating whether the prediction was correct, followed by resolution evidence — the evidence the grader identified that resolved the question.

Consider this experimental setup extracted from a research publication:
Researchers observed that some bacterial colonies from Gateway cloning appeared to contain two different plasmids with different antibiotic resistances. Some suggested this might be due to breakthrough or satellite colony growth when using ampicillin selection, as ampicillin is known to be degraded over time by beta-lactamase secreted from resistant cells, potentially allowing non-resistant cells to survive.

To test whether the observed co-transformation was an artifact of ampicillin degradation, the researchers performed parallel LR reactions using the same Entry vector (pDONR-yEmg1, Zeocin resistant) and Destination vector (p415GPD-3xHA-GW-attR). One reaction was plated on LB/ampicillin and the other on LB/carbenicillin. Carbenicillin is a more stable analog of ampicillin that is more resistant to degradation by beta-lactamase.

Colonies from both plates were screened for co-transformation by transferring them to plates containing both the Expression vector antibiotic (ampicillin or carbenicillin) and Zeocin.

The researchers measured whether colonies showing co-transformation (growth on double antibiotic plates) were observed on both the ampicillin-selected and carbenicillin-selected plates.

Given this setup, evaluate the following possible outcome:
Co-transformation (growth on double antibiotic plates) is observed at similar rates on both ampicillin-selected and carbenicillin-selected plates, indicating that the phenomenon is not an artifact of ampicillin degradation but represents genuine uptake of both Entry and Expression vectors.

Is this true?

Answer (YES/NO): YES